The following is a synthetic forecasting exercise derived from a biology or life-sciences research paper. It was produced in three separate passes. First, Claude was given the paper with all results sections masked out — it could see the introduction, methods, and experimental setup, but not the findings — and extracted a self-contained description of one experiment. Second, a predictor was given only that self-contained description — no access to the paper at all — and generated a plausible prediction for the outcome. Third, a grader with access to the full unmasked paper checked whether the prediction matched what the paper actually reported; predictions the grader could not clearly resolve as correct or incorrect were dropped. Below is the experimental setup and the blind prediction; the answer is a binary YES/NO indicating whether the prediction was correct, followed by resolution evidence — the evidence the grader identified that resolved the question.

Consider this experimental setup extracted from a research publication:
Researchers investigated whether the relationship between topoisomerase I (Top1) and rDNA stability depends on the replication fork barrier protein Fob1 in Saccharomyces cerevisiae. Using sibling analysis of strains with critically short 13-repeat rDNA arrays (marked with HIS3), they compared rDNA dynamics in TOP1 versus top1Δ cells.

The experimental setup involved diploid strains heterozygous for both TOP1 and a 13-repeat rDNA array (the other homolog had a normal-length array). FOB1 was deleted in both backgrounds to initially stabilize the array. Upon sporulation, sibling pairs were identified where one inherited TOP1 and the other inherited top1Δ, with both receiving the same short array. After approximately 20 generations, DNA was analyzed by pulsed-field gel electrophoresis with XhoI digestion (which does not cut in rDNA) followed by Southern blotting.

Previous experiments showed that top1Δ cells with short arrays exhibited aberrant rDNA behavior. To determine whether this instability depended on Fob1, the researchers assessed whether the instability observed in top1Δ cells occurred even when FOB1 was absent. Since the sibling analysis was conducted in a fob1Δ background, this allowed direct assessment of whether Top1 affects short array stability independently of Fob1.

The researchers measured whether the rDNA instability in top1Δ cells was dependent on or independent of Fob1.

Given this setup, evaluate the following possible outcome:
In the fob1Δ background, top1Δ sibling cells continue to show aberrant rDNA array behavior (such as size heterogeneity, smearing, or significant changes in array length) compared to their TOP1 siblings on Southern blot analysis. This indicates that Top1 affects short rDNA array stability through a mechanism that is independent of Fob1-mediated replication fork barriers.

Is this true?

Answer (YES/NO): YES